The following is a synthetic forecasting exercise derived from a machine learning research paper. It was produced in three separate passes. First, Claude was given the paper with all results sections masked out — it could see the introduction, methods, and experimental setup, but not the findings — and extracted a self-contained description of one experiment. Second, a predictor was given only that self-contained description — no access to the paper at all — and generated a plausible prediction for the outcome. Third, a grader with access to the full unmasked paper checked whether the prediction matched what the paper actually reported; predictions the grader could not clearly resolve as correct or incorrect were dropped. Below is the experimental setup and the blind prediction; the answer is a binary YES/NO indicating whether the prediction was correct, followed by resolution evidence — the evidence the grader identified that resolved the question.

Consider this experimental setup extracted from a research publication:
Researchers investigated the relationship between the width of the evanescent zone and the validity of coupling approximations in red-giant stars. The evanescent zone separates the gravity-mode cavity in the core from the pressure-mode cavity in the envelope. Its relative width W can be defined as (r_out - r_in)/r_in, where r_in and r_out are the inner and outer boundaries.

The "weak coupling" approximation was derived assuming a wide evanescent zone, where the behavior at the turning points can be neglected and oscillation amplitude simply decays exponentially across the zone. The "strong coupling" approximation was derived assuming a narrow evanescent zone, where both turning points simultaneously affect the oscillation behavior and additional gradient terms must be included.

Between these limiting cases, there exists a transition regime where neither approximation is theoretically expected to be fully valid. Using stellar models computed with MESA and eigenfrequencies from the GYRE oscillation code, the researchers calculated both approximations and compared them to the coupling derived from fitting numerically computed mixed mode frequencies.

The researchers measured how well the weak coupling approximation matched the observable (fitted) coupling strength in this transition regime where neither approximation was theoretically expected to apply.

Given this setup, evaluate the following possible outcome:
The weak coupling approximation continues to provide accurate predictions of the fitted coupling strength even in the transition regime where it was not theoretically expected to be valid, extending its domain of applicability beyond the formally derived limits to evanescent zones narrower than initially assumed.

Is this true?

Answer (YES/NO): YES